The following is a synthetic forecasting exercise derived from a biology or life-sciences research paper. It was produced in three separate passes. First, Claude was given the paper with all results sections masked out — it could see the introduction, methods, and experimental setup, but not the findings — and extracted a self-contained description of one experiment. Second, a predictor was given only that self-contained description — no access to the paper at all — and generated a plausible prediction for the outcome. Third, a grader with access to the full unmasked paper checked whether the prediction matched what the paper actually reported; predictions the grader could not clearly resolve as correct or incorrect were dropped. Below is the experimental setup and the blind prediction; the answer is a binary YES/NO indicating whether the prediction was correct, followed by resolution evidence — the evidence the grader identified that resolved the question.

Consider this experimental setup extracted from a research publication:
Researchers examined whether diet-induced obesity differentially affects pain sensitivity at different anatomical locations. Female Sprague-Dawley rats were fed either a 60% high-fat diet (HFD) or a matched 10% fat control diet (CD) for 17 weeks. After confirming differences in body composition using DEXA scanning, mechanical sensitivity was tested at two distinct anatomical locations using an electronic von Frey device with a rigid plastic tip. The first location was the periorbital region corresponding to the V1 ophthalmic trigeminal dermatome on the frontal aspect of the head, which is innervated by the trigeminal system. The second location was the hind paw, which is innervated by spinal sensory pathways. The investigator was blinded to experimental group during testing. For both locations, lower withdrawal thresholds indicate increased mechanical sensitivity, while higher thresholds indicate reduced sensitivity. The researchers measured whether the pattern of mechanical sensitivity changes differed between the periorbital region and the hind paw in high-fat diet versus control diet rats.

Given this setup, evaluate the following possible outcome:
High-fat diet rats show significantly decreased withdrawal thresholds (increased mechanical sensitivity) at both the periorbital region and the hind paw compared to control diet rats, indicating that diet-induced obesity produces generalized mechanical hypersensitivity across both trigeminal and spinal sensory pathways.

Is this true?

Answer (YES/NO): YES